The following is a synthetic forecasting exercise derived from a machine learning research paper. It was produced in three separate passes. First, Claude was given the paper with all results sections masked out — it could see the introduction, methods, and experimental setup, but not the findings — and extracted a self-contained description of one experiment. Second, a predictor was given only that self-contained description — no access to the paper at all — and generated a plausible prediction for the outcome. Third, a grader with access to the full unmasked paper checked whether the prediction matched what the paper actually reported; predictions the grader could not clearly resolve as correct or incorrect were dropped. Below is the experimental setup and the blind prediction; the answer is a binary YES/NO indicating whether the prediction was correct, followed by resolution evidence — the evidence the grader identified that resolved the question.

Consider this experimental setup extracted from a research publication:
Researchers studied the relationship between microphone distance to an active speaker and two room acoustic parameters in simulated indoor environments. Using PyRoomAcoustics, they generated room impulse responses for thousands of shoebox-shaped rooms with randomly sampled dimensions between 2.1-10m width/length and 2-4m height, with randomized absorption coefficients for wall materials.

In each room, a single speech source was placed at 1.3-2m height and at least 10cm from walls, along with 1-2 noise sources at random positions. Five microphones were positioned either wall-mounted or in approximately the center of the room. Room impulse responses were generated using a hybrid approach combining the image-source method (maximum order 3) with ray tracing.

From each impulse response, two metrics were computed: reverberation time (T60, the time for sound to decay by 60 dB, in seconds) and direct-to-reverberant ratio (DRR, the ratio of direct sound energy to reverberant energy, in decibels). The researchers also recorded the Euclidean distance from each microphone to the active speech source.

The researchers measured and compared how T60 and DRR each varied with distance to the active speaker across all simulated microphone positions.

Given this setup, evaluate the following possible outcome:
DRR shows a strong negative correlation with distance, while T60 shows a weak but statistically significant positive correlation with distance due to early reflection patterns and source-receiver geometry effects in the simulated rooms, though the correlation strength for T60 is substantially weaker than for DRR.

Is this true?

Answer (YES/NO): NO